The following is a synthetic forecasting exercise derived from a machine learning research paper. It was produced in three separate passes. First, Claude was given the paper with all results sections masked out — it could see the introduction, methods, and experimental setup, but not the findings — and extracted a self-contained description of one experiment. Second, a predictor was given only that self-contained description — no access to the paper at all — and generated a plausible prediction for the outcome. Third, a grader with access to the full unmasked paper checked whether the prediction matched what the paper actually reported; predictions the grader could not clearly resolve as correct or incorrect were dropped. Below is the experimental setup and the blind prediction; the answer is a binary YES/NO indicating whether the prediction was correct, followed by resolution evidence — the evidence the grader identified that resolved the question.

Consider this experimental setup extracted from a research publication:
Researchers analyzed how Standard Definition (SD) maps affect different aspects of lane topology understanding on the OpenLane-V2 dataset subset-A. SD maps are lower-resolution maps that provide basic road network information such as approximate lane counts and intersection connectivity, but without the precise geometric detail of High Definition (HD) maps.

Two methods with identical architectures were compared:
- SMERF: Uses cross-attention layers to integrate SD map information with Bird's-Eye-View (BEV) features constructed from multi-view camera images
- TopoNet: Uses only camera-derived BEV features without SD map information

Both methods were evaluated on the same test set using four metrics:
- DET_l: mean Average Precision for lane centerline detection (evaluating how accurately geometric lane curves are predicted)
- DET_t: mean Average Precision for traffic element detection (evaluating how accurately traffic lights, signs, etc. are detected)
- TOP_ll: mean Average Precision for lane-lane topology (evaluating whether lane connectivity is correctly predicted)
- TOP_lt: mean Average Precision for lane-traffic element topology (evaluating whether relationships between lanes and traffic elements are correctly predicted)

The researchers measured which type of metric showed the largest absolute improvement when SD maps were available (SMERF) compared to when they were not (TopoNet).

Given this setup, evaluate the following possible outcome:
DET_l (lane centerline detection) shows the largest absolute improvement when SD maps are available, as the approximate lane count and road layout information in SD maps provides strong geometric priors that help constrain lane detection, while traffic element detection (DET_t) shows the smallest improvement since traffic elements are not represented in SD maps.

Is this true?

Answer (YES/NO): NO